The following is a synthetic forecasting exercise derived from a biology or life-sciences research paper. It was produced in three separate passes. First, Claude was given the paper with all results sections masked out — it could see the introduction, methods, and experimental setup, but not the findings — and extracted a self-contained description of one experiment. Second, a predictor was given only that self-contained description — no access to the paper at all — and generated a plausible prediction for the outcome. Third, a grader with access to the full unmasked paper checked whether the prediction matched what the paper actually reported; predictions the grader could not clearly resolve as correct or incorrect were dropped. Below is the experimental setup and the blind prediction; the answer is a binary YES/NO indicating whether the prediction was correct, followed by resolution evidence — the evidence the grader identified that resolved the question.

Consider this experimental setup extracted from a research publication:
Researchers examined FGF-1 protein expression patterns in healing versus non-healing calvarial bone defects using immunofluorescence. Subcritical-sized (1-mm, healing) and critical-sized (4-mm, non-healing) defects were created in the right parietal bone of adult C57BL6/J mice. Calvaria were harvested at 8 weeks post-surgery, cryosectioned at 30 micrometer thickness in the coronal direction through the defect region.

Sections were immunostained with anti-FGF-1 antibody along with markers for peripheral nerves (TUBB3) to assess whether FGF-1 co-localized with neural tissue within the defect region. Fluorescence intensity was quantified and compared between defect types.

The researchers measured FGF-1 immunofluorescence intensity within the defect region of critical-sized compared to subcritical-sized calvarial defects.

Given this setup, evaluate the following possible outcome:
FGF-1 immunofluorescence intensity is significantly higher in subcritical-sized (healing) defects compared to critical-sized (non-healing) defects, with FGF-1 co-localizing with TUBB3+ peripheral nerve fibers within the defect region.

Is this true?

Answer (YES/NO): NO